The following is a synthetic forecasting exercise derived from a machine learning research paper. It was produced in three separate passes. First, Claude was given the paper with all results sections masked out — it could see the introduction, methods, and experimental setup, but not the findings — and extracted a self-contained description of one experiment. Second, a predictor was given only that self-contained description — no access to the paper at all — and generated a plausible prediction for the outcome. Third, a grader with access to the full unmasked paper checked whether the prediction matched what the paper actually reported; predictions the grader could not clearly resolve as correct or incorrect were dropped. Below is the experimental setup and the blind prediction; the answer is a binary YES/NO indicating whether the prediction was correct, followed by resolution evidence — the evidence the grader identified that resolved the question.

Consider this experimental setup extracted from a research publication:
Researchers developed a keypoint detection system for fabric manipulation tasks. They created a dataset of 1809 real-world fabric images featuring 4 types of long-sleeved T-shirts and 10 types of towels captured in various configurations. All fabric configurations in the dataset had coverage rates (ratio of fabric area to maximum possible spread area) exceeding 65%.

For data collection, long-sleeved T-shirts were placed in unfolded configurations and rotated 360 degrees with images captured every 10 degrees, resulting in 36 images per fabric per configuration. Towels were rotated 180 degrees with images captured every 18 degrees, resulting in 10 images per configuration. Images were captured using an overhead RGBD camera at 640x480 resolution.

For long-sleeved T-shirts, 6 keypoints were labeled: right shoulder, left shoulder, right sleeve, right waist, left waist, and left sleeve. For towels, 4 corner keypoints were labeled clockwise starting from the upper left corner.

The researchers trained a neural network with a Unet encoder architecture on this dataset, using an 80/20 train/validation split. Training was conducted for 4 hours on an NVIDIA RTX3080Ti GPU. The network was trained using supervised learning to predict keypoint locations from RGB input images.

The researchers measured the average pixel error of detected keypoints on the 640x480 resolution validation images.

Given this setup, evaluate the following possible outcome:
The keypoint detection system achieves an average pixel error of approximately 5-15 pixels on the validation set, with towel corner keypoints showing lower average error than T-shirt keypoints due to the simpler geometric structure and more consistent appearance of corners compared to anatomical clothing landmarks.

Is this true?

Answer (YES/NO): NO